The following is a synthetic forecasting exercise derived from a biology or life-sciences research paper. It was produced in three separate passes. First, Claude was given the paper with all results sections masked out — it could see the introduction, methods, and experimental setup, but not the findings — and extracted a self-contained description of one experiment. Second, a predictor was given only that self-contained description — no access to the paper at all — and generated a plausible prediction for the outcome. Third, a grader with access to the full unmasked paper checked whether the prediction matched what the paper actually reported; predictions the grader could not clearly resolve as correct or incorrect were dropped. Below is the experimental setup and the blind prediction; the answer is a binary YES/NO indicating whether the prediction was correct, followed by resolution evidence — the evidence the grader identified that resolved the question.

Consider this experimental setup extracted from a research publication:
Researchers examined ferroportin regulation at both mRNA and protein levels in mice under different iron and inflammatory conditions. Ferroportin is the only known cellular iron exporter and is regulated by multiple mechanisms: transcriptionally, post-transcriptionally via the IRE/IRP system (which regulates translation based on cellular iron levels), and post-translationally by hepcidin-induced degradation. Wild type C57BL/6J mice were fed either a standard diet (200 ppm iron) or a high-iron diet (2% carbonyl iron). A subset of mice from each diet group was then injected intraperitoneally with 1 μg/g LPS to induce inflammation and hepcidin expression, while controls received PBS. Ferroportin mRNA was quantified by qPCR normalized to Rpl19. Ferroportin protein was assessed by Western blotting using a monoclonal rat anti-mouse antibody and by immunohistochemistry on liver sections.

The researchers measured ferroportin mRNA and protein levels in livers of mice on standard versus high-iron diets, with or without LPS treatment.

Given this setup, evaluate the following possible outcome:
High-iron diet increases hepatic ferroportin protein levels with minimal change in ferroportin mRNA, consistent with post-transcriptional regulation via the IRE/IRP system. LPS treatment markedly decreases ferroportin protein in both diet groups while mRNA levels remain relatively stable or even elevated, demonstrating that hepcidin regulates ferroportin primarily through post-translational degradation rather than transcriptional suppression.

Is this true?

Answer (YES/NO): NO